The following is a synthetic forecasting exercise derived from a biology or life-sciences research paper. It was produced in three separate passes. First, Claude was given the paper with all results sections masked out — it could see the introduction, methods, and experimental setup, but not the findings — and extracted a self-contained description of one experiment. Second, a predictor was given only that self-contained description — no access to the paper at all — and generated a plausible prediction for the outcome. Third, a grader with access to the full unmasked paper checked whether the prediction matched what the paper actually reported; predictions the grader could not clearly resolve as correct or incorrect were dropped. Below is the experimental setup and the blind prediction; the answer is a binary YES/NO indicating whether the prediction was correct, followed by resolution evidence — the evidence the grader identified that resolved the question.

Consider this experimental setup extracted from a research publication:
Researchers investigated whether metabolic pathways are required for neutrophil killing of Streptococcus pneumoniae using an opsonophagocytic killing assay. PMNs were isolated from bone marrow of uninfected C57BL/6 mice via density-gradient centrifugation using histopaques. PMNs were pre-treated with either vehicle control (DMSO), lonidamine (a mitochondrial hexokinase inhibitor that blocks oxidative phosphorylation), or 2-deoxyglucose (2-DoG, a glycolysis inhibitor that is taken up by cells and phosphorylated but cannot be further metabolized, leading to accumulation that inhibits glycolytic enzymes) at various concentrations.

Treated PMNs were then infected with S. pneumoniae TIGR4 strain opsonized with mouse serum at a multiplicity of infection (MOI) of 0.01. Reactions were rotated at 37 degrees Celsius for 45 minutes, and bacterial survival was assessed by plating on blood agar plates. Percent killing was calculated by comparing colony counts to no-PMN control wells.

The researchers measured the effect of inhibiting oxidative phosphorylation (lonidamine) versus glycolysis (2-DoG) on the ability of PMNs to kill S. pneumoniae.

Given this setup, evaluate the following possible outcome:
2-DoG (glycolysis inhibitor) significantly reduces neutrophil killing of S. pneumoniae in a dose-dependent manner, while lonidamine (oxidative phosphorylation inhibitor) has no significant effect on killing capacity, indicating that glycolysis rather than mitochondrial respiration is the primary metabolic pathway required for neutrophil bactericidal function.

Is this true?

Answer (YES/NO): NO